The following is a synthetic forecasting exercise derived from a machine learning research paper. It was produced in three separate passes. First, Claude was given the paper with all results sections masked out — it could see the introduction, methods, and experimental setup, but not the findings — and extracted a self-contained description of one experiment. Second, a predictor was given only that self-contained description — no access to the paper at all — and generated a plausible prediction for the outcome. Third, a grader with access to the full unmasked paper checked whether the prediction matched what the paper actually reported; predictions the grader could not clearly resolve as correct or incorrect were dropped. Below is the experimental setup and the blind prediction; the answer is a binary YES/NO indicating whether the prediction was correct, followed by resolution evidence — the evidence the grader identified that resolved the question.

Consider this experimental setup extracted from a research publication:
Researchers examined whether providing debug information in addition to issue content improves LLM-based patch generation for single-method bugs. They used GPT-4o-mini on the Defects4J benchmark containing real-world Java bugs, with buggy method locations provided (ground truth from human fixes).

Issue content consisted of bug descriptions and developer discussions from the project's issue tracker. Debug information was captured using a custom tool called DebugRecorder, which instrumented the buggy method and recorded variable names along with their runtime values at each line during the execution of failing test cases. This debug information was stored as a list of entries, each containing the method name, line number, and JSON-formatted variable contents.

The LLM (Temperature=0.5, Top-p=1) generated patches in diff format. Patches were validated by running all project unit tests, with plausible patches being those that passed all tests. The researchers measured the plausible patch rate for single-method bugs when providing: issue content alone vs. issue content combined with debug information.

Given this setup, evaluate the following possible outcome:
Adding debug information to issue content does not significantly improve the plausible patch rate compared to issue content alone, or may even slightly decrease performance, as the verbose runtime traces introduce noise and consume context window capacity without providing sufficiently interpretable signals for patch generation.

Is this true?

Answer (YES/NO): YES